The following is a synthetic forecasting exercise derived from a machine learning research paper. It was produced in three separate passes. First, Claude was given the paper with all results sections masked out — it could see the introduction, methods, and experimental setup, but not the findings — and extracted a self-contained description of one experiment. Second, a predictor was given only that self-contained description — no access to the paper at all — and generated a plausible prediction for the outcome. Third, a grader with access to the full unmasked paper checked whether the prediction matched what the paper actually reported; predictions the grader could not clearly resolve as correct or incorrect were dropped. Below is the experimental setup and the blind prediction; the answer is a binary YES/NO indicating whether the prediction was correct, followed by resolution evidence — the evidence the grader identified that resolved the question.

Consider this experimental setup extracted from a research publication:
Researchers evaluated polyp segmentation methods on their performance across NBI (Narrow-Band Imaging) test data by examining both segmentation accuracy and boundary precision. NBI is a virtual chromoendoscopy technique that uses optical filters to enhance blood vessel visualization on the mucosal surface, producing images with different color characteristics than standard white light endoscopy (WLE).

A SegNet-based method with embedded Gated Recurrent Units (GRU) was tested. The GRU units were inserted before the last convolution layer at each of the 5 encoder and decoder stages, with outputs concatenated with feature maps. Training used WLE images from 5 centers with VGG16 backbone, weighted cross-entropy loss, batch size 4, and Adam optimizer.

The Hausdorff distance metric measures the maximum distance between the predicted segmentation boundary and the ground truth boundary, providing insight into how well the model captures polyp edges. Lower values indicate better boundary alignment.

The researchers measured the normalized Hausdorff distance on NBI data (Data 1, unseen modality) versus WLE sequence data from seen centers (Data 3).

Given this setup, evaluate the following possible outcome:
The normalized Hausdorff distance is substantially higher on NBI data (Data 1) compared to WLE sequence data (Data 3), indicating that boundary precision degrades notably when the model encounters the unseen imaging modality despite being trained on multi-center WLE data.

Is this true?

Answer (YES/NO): NO